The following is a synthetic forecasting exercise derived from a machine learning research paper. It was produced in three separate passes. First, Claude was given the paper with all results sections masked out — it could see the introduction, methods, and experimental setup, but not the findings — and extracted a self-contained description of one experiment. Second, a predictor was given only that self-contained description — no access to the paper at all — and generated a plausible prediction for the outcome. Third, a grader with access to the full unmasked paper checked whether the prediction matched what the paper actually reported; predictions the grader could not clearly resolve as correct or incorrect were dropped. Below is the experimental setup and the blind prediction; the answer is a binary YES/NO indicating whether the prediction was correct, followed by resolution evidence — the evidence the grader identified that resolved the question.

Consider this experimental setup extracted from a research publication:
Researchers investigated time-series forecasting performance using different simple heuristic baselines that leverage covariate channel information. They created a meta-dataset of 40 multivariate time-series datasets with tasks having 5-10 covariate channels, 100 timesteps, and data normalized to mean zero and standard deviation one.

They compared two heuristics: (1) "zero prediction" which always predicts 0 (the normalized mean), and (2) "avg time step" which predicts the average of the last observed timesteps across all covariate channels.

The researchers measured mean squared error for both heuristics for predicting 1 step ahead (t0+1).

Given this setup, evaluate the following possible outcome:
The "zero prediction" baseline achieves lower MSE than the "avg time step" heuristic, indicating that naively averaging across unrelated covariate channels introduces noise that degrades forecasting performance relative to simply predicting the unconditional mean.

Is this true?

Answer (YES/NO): NO